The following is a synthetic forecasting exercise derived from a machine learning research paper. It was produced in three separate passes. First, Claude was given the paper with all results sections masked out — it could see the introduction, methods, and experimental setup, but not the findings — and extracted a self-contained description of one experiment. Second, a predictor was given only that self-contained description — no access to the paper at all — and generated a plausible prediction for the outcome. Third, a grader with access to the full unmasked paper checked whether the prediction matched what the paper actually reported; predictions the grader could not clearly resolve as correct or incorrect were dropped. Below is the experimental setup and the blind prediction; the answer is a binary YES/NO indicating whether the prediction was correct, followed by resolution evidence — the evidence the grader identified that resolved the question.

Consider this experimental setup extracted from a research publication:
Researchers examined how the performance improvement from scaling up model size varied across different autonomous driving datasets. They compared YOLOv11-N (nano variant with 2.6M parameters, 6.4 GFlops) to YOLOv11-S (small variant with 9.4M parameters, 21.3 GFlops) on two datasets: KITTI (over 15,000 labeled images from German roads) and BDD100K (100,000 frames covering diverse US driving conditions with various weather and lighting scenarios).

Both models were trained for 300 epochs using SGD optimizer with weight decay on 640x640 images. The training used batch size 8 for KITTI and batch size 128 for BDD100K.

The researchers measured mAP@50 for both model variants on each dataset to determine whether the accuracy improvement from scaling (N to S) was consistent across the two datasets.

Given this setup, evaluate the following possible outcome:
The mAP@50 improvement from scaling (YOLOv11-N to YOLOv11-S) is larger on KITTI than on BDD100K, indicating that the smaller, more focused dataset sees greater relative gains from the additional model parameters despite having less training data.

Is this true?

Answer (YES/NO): NO